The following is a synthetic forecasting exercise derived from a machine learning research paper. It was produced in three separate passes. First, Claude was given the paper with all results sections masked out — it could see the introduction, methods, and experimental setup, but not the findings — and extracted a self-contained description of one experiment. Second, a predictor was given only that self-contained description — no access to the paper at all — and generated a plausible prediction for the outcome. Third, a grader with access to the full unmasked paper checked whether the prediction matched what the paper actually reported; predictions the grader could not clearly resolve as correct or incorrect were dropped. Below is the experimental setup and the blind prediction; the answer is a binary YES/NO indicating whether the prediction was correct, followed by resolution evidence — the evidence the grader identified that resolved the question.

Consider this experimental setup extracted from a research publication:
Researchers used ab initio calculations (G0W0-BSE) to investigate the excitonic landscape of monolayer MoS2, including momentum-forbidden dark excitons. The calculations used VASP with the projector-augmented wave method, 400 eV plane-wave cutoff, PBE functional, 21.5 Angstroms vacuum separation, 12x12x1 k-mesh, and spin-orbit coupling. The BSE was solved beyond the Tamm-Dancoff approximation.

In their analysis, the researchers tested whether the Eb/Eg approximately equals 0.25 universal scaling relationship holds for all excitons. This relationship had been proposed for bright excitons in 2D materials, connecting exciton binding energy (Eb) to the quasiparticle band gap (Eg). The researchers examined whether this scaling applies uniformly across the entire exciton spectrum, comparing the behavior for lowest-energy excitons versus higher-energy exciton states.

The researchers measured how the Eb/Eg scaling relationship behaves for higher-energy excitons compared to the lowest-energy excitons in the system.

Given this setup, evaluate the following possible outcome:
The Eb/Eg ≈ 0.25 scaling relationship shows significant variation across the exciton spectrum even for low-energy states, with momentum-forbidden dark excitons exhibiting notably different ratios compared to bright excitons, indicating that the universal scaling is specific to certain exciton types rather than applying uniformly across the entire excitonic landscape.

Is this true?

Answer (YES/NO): NO